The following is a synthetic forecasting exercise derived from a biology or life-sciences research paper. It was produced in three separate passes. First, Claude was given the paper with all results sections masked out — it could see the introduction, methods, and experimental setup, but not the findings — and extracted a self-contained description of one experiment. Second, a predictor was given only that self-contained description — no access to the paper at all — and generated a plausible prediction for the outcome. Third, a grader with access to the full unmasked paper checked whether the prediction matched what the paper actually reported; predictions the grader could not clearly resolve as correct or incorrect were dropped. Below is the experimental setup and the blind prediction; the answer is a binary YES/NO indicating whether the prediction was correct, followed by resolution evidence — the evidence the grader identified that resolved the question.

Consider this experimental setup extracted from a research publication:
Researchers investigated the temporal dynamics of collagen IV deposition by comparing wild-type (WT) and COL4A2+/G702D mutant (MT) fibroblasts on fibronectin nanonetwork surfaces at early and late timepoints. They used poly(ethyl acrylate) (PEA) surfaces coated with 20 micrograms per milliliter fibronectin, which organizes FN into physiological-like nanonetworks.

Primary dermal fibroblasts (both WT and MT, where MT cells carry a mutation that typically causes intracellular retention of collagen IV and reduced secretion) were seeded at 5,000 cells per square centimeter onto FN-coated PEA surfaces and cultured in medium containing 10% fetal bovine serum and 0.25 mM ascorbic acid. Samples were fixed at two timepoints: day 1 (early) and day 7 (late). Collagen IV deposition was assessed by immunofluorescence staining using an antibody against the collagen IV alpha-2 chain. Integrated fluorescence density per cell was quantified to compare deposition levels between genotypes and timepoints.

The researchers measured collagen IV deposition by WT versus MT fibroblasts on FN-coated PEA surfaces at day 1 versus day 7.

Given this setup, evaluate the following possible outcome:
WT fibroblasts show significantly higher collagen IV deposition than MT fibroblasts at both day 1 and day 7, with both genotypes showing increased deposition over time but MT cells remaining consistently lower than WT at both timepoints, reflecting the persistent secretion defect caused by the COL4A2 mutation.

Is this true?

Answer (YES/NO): NO